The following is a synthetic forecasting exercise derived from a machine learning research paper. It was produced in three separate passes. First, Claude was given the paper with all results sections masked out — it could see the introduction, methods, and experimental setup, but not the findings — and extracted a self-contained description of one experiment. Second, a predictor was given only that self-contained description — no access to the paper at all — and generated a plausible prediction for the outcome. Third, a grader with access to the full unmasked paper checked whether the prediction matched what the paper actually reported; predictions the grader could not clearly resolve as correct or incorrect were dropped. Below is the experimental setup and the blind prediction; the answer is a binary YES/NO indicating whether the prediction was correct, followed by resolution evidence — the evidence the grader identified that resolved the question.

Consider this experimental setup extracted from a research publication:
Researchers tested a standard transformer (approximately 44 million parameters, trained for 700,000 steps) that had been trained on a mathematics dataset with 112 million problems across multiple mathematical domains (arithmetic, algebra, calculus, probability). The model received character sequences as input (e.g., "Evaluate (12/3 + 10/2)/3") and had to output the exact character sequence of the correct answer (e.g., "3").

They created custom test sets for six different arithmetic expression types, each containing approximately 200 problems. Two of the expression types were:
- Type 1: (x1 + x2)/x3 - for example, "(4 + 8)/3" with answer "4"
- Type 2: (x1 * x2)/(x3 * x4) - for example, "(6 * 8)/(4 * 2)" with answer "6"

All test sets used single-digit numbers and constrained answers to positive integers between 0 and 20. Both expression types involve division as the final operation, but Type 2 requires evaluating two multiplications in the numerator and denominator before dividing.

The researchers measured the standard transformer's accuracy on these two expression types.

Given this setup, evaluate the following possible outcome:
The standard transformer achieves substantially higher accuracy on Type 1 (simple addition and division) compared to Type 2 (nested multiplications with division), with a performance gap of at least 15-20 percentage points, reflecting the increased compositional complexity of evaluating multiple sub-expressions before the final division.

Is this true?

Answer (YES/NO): NO